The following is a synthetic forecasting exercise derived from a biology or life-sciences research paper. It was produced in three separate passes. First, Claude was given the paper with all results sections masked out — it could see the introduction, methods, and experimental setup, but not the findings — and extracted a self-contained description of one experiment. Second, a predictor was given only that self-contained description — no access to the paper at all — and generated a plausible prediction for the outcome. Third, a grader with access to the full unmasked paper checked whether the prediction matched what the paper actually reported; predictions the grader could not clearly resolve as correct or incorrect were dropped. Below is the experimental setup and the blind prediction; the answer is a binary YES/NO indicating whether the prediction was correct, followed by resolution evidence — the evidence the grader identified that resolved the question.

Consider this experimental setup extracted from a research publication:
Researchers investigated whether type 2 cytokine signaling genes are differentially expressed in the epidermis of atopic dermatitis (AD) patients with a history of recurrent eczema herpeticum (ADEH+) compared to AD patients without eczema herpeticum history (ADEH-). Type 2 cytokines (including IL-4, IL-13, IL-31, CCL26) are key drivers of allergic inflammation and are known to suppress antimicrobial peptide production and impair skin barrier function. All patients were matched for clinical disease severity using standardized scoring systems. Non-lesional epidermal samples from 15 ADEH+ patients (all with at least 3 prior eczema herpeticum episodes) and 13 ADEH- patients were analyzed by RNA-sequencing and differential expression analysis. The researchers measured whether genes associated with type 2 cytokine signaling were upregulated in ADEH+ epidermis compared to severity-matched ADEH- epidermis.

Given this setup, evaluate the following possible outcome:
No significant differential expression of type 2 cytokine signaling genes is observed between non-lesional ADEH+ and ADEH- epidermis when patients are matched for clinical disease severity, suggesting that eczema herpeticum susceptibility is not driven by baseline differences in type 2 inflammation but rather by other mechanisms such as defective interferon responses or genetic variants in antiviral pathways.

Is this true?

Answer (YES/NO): NO